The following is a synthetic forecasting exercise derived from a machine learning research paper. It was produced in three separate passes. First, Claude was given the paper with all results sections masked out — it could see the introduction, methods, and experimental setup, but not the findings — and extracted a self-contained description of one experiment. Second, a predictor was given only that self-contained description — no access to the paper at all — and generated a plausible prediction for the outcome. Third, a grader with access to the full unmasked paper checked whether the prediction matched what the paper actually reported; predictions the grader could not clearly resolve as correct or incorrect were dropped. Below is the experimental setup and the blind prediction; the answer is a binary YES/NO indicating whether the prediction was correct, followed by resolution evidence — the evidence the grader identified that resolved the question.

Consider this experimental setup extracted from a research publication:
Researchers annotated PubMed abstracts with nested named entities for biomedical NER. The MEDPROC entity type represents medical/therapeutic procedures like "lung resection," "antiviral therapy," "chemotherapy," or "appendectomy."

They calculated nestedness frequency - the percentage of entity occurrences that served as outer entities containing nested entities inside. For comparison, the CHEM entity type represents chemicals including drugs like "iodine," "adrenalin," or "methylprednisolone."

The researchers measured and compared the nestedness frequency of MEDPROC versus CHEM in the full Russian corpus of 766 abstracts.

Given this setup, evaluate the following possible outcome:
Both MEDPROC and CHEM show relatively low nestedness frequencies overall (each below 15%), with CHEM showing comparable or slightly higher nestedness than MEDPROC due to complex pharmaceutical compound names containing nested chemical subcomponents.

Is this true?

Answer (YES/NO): NO